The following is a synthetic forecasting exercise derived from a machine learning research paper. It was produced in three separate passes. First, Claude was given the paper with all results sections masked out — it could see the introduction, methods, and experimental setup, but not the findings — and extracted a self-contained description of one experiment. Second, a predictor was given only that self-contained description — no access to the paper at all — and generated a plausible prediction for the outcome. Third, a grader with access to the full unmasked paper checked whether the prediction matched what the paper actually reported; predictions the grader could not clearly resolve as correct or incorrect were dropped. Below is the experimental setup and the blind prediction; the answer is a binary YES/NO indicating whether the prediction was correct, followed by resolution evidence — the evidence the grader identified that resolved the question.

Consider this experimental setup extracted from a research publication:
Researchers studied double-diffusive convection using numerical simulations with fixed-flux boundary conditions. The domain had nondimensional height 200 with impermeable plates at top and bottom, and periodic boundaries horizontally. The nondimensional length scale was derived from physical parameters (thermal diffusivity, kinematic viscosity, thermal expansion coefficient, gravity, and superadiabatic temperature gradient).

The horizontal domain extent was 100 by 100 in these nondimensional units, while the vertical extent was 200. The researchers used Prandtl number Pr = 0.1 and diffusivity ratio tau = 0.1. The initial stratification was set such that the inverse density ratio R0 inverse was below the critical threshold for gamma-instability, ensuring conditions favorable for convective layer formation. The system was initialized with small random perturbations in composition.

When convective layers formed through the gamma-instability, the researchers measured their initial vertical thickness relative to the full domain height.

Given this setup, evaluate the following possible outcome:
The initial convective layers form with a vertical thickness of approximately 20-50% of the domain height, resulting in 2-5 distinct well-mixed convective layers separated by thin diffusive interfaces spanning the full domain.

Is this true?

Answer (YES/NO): YES